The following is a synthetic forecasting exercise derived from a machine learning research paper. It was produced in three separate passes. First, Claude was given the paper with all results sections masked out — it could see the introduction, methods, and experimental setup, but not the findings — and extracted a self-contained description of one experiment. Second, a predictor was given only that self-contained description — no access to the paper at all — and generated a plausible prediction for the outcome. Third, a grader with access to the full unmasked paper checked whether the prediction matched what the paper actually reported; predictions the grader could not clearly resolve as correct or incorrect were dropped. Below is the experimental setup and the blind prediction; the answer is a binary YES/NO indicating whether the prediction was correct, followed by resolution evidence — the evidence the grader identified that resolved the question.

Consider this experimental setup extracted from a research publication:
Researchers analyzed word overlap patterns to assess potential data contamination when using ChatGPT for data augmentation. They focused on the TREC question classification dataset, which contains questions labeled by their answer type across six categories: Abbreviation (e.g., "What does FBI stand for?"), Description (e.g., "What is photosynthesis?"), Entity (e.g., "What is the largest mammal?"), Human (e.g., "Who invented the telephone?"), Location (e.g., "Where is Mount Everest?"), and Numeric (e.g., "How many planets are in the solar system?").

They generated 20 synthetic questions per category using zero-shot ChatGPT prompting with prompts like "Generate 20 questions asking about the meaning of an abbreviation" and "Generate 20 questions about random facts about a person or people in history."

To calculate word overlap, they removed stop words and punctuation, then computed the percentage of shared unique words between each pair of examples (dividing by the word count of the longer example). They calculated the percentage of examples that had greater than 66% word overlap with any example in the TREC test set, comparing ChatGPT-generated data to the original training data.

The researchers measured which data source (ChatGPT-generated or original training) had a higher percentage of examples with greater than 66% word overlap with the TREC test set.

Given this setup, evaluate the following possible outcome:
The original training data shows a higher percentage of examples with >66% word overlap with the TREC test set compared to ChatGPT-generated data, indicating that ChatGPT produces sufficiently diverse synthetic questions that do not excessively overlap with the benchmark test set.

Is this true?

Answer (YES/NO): NO